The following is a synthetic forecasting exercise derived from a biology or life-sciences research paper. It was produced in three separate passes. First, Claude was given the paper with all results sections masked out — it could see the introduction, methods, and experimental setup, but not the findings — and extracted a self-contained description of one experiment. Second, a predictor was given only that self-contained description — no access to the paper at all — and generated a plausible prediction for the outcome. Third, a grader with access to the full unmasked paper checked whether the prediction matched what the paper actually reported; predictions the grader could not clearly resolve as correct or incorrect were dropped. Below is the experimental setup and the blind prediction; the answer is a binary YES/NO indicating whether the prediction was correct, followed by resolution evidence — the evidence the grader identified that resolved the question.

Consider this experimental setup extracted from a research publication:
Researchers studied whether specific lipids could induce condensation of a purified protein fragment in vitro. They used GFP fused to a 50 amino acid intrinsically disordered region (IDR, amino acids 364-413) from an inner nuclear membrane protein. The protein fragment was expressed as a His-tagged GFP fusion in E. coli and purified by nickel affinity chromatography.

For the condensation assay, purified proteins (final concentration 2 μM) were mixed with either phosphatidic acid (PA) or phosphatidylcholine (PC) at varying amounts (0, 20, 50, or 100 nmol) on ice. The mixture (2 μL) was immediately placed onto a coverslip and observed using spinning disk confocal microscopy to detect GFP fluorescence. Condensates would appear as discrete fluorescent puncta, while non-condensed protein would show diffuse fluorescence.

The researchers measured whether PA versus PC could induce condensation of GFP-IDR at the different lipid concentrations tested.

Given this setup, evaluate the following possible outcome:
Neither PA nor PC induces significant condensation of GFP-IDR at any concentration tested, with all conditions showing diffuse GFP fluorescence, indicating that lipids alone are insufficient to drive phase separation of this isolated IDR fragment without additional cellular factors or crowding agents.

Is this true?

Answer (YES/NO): NO